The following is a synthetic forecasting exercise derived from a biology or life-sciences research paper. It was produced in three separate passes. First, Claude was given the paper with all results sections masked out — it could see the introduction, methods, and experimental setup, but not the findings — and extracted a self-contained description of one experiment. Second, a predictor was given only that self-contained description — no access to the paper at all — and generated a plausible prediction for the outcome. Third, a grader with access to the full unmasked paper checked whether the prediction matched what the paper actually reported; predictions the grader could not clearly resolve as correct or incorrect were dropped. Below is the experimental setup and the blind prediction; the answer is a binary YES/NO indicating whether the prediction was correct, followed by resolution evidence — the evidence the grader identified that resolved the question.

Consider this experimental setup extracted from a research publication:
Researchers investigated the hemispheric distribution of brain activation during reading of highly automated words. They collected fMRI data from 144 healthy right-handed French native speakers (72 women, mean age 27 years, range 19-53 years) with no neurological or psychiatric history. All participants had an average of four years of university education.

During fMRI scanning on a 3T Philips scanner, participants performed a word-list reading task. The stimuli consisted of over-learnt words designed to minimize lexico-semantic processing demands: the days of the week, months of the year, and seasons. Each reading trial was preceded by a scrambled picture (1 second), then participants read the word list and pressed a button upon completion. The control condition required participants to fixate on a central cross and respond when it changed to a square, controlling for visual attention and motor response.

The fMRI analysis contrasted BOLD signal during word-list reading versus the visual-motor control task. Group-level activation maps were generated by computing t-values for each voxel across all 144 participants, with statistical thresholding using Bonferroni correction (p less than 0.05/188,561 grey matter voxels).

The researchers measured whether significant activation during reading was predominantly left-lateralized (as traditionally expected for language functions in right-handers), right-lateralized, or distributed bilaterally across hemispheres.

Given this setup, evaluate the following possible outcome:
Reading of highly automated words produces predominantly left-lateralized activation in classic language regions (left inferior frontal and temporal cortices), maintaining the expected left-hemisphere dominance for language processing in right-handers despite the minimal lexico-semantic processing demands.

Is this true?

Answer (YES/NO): NO